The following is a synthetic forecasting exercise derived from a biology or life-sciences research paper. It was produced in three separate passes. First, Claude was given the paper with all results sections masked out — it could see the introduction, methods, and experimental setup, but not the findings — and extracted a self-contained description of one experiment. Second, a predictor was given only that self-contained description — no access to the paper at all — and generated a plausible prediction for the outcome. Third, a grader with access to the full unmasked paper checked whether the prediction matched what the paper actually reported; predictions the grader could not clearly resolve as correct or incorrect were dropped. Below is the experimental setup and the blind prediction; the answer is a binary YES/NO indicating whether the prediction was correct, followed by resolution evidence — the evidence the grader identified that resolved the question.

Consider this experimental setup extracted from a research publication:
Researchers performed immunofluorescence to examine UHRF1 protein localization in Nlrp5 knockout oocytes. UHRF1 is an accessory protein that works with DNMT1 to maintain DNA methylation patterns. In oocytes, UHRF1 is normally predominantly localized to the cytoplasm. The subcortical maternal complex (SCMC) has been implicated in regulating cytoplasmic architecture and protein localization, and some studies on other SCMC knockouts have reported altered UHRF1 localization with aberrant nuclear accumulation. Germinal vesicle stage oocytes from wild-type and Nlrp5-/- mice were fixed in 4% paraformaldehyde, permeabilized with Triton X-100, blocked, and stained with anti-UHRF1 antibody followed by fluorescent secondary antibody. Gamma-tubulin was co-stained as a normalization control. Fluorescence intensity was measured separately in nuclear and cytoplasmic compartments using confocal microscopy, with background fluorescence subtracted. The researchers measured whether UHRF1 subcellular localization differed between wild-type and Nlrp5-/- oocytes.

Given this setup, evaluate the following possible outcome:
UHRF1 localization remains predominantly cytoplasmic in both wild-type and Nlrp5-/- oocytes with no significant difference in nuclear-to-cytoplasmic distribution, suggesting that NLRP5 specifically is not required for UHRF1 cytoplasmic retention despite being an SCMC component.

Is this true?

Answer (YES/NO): NO